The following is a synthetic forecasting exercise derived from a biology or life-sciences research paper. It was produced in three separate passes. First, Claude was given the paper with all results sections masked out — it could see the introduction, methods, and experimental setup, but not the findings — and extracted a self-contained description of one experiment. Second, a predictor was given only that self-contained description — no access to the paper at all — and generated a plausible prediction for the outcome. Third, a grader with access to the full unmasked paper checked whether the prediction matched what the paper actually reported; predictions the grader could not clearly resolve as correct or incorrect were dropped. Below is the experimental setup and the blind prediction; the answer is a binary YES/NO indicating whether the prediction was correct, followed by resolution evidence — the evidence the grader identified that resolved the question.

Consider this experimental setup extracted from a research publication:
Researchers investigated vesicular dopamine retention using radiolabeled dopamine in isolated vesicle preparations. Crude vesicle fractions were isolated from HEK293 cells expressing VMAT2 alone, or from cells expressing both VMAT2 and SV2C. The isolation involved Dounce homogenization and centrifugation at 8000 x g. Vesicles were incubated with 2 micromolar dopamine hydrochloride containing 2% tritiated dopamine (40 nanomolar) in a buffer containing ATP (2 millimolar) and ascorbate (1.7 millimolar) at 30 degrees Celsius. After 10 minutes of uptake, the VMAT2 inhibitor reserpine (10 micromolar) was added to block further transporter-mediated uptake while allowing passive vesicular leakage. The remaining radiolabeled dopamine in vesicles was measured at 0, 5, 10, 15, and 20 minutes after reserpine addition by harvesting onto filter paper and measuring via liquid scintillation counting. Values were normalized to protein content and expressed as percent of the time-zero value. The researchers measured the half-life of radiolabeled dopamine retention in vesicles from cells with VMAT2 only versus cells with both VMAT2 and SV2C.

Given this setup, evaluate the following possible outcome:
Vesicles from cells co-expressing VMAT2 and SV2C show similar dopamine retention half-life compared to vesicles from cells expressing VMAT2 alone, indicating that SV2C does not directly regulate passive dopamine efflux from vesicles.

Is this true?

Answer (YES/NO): NO